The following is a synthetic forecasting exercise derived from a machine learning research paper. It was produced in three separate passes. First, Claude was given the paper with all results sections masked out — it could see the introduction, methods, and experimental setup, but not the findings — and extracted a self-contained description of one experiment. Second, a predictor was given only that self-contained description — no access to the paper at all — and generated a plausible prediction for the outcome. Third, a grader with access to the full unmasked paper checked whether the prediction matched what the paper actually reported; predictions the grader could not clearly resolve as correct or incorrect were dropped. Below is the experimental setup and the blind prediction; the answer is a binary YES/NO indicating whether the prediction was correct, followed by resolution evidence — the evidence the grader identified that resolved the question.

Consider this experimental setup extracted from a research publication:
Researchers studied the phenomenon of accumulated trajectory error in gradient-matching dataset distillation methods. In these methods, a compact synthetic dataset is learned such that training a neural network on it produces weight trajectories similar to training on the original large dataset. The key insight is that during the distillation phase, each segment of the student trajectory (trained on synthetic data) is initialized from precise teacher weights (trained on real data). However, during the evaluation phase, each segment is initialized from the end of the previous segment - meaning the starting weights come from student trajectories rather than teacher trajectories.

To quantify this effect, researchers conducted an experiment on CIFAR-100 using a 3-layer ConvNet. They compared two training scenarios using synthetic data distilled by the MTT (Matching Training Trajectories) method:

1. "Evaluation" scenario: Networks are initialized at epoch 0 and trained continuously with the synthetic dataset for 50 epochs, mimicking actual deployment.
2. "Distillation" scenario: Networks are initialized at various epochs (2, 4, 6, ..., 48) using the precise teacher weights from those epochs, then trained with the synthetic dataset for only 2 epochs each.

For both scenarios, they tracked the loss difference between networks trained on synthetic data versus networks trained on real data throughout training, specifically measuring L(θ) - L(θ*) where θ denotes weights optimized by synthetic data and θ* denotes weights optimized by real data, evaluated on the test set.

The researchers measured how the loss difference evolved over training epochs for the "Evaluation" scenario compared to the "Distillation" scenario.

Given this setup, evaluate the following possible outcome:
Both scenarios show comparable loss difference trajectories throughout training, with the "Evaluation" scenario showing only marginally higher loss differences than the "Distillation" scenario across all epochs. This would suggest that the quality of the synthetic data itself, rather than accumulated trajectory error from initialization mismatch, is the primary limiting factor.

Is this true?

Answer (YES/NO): NO